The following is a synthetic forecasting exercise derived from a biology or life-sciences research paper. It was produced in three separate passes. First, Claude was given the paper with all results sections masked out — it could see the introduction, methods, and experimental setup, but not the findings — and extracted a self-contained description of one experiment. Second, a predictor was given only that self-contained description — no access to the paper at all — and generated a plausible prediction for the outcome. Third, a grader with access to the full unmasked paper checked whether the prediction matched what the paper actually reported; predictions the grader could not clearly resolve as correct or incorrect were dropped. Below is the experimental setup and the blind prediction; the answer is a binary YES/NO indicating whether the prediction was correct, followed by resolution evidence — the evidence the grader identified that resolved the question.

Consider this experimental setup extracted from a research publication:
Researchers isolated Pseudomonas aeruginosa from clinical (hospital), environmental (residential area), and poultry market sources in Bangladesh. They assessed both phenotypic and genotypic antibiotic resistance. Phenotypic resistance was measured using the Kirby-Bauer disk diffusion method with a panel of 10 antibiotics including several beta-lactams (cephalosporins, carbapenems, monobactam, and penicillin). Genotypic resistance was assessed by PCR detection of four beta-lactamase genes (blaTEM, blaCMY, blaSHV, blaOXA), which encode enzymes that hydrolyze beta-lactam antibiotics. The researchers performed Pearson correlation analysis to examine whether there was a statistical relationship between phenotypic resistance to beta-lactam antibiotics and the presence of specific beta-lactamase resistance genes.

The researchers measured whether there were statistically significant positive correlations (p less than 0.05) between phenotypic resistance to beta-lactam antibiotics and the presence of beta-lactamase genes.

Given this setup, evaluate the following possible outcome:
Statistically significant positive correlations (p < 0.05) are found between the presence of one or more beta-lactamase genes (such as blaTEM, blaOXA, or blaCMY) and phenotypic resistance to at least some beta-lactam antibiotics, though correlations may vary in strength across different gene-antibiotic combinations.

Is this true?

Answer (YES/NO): NO